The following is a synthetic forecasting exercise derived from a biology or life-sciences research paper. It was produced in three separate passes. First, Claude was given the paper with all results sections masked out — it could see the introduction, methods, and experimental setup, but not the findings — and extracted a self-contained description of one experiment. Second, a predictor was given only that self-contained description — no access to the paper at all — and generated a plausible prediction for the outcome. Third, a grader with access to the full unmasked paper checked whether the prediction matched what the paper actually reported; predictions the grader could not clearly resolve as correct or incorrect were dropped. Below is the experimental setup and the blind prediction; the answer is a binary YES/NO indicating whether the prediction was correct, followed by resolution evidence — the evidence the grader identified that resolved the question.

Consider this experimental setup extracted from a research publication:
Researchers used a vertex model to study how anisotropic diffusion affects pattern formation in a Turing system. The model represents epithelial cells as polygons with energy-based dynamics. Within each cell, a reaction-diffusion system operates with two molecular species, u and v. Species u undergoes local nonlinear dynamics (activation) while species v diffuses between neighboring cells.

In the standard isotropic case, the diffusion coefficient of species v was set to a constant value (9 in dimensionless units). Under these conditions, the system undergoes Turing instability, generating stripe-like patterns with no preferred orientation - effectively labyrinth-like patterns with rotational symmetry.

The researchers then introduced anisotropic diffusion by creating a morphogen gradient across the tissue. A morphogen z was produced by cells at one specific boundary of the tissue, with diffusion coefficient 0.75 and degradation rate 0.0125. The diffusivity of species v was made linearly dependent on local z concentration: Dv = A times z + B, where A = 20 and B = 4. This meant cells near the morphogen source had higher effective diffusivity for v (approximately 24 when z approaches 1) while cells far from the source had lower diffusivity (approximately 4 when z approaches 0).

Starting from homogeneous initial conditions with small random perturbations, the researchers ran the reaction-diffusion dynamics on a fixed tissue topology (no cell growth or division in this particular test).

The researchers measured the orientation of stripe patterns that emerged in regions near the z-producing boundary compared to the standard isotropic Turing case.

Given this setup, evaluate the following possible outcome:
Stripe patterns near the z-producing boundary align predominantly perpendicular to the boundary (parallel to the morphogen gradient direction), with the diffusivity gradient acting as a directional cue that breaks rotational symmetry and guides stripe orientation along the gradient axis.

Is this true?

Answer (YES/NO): YES